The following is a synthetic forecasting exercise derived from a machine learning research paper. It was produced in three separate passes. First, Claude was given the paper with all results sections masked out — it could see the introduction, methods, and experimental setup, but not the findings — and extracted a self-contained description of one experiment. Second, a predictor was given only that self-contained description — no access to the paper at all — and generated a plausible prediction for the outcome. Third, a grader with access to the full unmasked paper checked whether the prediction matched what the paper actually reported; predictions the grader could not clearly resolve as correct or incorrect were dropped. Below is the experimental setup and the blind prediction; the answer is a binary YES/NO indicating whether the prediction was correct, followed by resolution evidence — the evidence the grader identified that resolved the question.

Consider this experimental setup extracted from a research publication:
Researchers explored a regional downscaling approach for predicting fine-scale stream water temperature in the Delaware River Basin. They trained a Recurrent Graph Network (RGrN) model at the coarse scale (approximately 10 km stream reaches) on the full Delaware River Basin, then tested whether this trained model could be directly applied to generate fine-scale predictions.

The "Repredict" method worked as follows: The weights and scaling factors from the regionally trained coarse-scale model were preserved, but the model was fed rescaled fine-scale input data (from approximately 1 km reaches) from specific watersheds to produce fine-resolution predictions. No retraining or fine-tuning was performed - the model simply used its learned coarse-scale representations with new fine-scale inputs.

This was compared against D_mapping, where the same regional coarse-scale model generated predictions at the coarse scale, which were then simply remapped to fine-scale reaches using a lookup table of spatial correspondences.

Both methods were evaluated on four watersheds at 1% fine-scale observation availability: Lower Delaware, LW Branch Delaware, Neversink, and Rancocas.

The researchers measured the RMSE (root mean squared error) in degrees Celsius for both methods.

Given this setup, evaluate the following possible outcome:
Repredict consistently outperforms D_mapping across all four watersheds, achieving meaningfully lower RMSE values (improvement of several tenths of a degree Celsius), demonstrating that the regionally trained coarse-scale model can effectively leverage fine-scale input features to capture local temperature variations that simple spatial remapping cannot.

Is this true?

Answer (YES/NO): NO